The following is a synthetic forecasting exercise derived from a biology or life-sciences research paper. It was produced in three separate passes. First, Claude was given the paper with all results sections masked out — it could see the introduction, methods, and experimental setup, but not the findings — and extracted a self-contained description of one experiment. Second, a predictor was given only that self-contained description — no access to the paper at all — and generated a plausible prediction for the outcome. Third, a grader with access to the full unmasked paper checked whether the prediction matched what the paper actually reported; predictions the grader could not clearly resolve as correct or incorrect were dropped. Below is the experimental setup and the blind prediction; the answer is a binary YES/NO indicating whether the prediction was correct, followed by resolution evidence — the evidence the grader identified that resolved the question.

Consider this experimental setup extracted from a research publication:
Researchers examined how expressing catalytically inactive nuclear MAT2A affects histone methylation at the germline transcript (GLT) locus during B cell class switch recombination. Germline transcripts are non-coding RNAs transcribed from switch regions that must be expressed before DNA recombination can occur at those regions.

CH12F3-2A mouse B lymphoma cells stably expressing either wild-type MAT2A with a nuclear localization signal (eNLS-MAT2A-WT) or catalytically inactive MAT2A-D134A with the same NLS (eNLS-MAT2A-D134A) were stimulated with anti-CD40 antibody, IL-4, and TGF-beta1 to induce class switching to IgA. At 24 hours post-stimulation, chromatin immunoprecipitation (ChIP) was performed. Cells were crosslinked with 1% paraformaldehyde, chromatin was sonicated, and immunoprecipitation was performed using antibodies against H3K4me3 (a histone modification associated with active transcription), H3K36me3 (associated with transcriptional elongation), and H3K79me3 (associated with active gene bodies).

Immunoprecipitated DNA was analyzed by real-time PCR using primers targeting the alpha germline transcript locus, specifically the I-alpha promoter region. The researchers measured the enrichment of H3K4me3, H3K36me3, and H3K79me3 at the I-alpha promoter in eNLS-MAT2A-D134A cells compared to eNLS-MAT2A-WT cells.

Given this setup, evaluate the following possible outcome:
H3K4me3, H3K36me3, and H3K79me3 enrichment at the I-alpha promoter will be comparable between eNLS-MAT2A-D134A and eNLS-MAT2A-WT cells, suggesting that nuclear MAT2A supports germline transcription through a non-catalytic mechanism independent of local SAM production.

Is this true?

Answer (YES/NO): NO